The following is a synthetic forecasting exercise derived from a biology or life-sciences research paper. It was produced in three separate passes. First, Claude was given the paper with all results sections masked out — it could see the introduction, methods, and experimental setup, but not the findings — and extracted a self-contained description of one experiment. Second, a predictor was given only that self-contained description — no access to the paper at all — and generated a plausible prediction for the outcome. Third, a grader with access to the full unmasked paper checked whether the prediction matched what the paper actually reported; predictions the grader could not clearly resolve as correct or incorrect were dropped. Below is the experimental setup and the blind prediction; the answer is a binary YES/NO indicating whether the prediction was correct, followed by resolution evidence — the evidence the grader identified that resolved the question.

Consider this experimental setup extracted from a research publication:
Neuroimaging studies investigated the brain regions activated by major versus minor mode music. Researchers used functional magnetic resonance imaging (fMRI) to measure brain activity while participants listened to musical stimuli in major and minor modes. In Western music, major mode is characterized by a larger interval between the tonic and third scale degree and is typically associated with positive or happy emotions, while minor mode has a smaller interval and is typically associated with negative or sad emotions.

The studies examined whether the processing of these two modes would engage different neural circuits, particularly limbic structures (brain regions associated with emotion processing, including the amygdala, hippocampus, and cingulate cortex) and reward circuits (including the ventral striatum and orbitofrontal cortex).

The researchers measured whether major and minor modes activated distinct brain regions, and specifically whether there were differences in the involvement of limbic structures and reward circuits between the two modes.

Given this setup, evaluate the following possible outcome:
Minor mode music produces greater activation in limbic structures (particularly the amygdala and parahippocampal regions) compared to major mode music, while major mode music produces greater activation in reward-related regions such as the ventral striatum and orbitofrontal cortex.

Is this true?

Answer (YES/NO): NO